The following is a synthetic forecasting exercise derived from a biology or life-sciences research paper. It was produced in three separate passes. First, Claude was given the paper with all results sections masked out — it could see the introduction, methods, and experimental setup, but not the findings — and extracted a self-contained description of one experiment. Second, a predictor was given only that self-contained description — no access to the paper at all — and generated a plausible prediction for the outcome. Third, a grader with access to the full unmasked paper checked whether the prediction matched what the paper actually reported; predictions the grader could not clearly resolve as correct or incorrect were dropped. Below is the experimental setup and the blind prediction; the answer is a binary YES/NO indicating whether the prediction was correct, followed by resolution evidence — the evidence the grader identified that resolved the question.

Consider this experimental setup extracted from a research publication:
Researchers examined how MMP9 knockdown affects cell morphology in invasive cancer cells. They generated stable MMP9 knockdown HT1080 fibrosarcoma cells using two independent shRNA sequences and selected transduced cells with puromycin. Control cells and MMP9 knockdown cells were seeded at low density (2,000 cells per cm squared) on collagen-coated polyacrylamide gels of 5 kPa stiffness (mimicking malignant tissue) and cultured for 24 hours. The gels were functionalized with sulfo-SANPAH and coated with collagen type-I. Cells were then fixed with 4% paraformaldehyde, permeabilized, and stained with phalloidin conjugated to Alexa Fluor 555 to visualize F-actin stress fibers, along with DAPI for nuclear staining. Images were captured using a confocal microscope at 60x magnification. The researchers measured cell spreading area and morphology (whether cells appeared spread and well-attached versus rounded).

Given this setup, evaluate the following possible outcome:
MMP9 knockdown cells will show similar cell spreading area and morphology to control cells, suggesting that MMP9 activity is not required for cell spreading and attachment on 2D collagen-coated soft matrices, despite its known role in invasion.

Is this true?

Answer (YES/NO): NO